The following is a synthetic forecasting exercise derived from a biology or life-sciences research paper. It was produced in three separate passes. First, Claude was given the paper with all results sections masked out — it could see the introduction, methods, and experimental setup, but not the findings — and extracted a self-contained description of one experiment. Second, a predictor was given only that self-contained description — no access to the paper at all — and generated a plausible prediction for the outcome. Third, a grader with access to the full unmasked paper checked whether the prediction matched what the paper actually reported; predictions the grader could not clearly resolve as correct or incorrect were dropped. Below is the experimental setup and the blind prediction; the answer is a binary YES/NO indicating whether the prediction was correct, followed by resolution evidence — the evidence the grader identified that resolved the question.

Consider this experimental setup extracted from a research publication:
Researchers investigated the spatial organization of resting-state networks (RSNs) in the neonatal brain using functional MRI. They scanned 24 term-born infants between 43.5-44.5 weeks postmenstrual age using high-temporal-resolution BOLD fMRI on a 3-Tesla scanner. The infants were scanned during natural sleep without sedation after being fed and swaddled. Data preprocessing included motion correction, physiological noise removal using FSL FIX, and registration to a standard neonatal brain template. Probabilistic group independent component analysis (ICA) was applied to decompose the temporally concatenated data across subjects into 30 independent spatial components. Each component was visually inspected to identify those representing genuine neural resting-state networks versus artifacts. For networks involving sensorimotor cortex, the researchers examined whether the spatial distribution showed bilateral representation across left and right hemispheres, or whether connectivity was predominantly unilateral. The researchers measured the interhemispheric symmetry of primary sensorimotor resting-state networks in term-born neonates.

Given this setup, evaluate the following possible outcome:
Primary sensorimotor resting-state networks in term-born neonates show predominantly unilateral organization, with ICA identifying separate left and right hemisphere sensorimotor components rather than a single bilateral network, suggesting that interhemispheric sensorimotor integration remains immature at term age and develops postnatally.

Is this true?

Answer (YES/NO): NO